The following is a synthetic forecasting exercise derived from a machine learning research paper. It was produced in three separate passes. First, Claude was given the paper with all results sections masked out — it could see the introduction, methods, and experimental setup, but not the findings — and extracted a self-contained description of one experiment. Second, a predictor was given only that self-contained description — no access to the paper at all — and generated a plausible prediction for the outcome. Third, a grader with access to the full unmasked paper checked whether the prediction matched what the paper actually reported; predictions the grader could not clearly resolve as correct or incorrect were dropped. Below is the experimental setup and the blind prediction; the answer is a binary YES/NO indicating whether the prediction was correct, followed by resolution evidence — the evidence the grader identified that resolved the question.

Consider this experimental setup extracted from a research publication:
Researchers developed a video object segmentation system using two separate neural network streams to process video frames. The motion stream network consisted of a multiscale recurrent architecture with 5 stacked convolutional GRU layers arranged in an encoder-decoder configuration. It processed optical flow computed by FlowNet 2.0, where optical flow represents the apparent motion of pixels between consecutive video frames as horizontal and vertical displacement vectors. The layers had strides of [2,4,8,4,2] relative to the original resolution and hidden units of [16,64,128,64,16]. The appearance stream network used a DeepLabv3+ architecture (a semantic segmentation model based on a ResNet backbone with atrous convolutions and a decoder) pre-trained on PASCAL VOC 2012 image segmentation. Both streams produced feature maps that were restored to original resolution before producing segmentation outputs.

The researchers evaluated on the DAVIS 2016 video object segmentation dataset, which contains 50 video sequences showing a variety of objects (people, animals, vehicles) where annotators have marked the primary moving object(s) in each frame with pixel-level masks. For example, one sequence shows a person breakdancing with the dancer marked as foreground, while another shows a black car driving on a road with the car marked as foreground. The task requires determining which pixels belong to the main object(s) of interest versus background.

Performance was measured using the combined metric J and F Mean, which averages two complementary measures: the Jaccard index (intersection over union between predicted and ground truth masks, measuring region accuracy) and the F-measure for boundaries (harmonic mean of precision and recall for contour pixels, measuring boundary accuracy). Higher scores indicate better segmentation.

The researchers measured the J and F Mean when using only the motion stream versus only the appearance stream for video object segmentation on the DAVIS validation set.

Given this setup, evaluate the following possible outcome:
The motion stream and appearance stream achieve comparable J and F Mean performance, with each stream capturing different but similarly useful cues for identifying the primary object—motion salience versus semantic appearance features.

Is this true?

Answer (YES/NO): YES